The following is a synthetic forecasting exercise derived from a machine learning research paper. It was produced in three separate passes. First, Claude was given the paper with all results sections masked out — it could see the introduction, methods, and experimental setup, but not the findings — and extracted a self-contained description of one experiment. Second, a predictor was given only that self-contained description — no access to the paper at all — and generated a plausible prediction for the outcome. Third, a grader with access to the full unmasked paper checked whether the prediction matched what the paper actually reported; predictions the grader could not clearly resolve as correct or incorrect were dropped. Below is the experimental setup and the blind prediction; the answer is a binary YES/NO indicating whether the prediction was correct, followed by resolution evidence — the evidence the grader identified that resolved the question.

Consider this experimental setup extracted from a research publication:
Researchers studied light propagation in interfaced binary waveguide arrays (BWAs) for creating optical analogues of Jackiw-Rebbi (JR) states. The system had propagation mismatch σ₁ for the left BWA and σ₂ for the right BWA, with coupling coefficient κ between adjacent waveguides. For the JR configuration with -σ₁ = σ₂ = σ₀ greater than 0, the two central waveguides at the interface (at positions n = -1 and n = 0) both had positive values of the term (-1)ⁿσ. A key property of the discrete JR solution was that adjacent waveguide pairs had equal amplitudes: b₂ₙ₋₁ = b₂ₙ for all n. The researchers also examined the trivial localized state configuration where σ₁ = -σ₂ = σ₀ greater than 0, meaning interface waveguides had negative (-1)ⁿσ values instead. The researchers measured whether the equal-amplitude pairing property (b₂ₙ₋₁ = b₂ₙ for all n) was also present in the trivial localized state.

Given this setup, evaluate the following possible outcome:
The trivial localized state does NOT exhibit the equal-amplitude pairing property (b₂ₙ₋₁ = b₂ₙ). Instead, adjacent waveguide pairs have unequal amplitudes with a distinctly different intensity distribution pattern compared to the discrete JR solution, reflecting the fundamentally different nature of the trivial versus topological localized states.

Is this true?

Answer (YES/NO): NO